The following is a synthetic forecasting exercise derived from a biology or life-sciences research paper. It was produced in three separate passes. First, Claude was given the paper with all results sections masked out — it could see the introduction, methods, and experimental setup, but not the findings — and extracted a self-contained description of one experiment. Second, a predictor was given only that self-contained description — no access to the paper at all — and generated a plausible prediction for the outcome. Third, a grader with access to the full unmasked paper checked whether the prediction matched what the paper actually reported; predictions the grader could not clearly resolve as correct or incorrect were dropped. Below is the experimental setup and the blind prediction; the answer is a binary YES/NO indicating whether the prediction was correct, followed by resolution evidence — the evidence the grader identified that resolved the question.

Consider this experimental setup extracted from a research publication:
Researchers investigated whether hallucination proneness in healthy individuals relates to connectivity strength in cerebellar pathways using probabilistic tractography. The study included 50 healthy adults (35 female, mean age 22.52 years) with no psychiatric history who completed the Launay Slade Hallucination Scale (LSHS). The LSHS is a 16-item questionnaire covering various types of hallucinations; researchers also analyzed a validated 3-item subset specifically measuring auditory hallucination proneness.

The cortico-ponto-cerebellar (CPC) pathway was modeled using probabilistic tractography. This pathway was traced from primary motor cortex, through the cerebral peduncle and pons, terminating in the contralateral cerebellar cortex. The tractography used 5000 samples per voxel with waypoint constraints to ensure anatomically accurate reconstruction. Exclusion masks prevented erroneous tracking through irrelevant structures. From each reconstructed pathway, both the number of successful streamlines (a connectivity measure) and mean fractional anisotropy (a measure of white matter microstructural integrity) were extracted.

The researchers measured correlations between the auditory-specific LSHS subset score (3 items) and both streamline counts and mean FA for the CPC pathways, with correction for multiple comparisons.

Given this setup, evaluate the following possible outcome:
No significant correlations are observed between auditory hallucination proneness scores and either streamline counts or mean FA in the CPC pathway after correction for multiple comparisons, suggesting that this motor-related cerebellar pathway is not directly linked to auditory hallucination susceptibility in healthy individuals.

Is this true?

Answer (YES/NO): YES